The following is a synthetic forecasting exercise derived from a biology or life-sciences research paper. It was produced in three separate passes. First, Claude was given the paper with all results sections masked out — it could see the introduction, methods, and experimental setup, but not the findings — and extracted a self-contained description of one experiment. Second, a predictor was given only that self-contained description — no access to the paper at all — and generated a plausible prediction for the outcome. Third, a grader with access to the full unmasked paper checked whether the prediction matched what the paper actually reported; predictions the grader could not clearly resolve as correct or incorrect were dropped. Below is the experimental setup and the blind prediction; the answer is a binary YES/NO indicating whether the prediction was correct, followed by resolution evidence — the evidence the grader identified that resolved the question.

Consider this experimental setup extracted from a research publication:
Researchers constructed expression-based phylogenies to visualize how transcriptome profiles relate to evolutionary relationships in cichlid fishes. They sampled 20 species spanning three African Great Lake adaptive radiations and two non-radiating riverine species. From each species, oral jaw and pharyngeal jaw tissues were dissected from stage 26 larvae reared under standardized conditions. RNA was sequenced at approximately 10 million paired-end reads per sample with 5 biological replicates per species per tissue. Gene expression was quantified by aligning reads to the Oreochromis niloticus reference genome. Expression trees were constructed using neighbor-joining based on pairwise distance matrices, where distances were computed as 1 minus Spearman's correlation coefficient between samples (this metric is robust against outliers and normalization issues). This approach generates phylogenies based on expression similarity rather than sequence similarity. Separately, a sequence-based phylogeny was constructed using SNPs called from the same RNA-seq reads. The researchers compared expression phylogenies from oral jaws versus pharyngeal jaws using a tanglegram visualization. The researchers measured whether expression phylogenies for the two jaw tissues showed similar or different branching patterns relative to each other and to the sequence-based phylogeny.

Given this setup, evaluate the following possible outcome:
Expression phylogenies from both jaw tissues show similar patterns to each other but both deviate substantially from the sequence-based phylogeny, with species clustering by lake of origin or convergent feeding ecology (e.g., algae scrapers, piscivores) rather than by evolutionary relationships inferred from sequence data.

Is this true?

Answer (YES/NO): NO